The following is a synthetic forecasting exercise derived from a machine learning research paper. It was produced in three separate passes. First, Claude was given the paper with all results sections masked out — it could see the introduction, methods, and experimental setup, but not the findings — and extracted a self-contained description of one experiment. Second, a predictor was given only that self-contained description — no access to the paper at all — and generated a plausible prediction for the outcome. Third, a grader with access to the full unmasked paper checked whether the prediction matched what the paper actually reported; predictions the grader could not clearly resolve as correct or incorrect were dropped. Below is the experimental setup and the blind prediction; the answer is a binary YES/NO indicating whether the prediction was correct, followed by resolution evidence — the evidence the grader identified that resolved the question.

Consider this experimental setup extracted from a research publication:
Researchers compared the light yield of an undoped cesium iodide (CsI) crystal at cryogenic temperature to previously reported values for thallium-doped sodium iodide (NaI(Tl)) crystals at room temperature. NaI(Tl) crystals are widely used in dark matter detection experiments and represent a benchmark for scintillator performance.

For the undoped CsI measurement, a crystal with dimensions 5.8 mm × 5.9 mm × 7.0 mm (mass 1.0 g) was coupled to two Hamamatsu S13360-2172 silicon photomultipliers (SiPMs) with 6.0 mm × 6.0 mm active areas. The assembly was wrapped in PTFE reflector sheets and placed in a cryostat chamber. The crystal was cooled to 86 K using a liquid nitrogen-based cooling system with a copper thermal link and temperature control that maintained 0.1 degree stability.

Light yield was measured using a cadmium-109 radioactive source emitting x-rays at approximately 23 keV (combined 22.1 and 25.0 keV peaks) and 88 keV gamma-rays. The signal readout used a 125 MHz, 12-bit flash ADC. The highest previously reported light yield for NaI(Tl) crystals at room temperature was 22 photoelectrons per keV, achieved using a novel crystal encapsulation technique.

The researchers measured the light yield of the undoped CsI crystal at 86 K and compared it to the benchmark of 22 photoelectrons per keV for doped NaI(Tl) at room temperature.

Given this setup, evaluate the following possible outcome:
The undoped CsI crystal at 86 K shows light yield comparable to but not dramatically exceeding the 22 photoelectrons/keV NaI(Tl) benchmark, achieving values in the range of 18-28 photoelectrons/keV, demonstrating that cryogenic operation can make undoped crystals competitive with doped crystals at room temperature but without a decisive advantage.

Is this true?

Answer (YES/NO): NO